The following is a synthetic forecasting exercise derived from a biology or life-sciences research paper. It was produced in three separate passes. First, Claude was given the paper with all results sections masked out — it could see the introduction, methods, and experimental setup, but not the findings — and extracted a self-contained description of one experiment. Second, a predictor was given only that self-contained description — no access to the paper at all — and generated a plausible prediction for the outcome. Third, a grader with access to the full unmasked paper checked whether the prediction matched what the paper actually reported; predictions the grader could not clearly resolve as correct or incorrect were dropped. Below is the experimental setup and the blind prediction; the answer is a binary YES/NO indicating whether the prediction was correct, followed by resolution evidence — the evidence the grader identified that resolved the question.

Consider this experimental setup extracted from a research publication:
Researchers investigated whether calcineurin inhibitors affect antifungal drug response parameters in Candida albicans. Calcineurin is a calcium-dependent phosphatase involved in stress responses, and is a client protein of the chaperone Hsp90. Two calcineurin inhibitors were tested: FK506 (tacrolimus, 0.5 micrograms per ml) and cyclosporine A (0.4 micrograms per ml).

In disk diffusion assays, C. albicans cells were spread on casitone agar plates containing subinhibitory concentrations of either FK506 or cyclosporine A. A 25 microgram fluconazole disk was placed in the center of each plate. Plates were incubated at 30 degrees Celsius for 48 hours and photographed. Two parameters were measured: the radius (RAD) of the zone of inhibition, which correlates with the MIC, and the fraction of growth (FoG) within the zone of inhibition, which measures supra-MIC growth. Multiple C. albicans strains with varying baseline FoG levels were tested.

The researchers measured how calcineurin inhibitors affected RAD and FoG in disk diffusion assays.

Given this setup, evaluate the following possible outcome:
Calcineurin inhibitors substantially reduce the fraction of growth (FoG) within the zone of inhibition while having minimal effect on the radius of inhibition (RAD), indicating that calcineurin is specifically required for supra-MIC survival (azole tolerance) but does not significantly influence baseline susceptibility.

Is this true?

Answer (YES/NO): YES